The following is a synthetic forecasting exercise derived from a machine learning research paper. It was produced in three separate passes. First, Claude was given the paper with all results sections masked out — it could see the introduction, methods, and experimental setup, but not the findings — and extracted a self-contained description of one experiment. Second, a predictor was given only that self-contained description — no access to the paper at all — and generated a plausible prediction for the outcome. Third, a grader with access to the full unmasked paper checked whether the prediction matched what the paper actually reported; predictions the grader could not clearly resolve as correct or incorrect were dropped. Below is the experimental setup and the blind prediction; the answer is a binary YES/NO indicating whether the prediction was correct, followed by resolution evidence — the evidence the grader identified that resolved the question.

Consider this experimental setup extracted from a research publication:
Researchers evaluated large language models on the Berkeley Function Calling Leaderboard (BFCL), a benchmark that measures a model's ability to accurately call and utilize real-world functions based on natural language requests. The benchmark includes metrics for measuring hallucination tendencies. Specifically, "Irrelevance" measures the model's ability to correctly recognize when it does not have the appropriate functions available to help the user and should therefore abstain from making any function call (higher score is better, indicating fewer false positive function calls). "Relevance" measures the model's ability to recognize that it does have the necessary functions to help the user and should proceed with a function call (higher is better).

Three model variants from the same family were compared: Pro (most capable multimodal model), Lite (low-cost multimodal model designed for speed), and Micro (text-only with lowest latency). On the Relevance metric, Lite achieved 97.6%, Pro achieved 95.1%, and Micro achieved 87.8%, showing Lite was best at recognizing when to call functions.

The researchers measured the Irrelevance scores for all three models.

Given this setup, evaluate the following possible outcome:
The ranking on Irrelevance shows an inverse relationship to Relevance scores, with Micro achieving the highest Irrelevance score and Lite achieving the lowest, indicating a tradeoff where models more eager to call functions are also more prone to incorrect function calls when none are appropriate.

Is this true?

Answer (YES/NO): NO